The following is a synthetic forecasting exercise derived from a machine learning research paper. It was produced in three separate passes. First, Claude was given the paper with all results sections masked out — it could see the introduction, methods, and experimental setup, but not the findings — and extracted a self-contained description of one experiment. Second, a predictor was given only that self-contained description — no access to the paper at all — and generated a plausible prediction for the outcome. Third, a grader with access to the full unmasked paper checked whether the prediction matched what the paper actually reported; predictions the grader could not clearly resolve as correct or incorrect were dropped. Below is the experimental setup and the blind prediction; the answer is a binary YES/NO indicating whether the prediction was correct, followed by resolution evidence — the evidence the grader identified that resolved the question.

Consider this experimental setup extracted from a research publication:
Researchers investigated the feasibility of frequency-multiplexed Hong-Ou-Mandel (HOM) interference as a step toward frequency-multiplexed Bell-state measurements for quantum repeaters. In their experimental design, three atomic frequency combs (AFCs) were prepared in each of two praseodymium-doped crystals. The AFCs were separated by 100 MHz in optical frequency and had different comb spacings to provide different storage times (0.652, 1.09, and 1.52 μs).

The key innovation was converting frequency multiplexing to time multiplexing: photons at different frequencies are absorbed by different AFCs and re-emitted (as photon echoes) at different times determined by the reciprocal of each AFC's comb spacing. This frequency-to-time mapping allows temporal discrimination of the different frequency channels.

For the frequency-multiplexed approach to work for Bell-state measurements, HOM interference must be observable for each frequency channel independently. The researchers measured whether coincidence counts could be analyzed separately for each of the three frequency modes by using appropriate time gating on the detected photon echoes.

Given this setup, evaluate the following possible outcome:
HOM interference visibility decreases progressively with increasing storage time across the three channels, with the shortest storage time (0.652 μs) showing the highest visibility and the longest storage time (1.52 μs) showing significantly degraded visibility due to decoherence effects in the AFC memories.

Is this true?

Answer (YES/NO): NO